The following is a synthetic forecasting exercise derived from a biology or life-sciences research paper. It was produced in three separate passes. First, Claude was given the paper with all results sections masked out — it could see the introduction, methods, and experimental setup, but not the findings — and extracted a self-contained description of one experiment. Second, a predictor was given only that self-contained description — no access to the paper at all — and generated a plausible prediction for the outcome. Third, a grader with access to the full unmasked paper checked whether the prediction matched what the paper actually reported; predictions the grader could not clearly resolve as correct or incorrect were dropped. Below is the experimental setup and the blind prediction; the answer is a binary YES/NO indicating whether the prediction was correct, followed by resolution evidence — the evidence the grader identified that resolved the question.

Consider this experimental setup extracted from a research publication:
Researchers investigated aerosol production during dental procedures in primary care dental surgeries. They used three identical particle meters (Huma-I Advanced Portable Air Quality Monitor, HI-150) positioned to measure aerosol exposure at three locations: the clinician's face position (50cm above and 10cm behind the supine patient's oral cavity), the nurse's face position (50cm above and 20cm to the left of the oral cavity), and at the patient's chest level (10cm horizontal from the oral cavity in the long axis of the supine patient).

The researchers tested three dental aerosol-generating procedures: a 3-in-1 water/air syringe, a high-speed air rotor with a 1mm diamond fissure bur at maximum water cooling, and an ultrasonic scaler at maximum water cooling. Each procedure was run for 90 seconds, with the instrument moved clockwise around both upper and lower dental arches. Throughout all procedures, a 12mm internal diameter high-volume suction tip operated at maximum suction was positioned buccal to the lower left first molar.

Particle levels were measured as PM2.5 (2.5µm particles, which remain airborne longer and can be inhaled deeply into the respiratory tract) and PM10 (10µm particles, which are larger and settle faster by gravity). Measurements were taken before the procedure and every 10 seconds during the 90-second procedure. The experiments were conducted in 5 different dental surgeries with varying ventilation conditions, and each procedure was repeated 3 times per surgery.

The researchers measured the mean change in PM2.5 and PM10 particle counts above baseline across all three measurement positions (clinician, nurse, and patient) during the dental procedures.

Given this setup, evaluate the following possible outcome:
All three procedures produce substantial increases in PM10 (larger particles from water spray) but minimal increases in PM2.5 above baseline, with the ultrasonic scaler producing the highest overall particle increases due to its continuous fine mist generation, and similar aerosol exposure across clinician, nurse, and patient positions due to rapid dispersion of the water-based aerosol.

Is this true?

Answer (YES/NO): NO